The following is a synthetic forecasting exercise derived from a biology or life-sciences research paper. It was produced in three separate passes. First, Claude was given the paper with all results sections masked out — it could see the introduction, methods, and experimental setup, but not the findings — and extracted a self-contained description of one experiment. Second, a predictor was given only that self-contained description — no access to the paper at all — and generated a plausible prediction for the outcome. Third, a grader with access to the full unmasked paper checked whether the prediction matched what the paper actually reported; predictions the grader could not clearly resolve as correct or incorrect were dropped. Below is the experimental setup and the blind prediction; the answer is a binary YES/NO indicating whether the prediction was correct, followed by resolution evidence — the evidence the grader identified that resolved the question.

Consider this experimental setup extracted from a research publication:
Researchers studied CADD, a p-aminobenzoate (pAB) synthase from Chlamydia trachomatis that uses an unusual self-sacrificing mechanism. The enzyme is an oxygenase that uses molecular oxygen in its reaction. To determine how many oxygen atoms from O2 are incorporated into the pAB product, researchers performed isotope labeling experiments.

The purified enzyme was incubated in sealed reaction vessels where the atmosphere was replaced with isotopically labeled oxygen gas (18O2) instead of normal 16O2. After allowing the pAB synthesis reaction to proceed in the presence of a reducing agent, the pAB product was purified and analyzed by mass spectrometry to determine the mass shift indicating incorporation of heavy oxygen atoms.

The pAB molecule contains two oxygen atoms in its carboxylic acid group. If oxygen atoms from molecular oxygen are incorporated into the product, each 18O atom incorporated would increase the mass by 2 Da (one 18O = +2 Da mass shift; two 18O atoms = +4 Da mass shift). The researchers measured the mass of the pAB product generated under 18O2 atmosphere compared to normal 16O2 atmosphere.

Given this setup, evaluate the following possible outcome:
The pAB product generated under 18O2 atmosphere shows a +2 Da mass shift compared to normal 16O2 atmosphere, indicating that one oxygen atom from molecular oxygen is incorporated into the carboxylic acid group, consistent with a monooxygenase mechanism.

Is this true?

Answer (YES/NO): NO